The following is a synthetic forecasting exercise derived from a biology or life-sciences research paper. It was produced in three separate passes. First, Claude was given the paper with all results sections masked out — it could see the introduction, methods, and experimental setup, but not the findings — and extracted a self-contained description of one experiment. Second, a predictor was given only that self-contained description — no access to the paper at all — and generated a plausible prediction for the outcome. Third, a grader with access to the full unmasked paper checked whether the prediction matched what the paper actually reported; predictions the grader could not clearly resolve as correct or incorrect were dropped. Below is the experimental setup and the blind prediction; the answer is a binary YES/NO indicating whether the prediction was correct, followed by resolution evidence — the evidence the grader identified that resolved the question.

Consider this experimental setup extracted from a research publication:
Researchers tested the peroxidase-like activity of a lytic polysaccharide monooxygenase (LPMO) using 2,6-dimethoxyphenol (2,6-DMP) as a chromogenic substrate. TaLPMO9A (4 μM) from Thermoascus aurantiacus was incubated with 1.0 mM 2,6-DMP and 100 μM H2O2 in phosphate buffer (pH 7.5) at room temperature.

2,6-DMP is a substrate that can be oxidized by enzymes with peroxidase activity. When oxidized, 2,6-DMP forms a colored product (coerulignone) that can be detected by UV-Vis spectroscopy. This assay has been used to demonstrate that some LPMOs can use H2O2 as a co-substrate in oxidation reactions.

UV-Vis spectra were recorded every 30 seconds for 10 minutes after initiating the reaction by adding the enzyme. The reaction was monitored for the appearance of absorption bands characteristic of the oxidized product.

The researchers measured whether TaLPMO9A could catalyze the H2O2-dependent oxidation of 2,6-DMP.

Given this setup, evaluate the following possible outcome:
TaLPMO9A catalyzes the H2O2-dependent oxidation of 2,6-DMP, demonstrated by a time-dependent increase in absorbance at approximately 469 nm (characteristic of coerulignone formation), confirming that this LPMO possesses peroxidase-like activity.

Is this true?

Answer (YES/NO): YES